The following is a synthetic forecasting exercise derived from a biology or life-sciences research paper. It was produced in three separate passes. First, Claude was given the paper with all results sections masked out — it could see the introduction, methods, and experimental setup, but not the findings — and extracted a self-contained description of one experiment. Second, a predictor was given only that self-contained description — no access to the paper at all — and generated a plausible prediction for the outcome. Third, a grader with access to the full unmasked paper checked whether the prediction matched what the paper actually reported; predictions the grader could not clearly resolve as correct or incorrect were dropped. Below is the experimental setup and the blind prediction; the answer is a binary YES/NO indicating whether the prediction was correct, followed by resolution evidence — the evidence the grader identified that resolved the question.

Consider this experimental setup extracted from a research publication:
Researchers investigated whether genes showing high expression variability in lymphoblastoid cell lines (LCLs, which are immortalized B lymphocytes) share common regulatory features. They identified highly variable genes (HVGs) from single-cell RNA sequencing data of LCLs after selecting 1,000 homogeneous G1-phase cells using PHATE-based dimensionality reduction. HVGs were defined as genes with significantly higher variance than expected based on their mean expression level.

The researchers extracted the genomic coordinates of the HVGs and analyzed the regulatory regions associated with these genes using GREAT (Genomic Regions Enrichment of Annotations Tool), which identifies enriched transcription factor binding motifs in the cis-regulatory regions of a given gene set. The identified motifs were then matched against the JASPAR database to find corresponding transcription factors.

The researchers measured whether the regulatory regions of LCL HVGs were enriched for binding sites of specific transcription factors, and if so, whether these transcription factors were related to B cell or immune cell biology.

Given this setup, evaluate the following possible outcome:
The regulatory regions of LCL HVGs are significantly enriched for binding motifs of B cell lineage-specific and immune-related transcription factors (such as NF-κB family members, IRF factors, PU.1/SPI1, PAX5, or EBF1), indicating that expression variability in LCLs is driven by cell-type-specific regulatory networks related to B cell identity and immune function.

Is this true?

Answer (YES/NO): YES